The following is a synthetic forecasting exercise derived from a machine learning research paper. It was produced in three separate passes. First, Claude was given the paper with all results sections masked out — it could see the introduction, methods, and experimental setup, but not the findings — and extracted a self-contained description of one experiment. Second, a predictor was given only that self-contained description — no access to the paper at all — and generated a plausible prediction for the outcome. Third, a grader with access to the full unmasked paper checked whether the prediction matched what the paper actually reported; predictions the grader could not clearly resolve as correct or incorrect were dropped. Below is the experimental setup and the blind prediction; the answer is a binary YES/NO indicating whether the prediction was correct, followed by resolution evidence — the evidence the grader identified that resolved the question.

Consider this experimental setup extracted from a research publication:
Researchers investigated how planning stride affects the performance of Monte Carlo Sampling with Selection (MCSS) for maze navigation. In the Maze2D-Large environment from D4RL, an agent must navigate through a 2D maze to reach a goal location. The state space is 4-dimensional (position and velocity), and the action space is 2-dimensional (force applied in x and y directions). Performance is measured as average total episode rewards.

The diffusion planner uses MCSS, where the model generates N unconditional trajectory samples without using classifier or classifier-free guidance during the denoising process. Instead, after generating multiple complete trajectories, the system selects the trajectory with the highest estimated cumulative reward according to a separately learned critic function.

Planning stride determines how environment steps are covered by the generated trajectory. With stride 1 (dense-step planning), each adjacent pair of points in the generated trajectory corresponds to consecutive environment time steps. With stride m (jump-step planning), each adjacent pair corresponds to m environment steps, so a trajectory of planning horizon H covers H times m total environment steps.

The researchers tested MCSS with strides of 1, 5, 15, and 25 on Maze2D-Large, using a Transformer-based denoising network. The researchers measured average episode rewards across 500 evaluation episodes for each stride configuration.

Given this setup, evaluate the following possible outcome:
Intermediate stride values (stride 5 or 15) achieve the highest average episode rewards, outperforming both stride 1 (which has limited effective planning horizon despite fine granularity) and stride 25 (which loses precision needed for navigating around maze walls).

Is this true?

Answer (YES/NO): YES